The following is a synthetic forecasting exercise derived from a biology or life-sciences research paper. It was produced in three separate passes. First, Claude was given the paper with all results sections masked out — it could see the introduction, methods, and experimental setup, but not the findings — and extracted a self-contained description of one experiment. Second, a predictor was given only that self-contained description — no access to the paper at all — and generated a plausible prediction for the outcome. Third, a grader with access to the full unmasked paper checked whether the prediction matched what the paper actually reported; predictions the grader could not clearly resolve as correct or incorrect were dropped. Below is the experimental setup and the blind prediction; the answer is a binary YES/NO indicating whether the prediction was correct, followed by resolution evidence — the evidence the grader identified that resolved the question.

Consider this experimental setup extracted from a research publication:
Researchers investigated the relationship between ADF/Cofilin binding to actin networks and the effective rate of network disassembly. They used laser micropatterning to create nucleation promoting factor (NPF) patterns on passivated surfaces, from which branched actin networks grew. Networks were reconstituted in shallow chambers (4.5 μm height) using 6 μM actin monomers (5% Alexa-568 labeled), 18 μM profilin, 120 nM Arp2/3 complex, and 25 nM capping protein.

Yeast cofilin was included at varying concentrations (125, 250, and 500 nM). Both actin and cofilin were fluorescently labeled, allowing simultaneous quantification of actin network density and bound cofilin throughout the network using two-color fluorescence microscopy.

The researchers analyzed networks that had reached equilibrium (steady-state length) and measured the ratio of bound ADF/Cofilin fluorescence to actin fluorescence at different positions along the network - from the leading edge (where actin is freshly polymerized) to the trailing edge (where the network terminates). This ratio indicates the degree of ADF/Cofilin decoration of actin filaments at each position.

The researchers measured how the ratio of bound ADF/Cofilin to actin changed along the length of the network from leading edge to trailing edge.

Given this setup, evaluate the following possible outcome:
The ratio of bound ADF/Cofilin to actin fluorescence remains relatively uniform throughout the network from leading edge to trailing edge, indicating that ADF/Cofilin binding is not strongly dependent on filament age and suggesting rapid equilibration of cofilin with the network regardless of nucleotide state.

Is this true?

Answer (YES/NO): NO